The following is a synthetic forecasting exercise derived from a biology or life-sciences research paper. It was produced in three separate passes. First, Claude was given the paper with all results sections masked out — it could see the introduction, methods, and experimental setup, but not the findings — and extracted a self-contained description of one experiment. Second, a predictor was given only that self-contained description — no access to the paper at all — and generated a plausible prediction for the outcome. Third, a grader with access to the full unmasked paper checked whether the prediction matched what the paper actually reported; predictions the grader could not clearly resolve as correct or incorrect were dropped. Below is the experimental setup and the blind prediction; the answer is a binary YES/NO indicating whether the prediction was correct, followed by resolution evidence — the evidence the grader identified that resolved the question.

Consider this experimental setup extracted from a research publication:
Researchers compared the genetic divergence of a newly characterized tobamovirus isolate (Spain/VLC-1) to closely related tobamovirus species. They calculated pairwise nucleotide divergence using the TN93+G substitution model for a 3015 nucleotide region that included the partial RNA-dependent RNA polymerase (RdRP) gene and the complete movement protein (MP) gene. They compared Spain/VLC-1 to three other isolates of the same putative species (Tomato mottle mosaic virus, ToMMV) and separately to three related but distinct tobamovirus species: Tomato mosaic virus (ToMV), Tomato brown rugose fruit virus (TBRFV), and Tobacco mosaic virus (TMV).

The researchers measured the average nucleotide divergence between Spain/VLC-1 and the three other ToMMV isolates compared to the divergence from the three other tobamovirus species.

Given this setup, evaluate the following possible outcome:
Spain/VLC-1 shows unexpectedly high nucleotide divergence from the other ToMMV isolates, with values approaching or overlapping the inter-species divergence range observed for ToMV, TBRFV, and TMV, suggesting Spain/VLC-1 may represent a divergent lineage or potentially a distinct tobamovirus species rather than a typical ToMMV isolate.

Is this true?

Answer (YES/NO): NO